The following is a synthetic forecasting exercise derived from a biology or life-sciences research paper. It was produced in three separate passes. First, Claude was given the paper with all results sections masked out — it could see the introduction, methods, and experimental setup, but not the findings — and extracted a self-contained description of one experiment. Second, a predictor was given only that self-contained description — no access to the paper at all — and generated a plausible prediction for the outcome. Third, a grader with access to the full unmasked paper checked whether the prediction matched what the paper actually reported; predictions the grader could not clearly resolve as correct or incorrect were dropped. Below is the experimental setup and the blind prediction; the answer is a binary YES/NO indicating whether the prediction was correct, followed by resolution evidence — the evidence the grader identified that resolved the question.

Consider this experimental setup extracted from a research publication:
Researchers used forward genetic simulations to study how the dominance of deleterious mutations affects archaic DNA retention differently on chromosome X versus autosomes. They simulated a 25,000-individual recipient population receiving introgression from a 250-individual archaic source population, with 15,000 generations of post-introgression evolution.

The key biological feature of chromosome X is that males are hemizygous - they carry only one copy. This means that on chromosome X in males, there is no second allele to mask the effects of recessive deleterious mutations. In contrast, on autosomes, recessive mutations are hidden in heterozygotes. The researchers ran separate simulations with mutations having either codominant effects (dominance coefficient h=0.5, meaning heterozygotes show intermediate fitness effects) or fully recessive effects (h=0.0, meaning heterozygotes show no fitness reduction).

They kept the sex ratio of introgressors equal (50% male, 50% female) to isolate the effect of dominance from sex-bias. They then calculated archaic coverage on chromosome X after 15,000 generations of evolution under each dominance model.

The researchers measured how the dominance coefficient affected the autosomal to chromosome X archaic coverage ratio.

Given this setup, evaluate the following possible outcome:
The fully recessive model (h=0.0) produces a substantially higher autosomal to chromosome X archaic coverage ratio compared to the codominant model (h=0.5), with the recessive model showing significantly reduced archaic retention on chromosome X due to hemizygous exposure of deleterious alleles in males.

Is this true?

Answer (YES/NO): NO